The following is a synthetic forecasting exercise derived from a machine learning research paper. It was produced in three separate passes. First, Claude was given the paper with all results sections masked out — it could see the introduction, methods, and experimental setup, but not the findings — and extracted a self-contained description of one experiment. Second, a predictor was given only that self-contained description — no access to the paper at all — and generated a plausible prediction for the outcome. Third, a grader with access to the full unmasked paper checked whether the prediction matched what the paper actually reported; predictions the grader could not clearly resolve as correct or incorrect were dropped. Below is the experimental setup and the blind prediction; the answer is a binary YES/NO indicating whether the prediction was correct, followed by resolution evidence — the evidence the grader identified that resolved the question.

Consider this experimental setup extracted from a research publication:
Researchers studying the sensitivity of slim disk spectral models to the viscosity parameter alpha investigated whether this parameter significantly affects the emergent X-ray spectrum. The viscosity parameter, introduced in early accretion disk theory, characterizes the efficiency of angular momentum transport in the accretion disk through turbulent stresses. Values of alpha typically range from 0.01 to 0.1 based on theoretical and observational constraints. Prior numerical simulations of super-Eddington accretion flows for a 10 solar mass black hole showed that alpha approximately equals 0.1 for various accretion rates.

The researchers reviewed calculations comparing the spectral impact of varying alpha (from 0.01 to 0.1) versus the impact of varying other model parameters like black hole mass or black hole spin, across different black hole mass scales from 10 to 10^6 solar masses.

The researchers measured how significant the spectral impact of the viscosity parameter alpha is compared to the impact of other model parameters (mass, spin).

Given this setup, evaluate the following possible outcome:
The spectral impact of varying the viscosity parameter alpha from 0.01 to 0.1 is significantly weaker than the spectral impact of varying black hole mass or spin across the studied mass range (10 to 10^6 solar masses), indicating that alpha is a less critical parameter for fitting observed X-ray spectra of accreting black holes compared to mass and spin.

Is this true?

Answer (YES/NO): YES